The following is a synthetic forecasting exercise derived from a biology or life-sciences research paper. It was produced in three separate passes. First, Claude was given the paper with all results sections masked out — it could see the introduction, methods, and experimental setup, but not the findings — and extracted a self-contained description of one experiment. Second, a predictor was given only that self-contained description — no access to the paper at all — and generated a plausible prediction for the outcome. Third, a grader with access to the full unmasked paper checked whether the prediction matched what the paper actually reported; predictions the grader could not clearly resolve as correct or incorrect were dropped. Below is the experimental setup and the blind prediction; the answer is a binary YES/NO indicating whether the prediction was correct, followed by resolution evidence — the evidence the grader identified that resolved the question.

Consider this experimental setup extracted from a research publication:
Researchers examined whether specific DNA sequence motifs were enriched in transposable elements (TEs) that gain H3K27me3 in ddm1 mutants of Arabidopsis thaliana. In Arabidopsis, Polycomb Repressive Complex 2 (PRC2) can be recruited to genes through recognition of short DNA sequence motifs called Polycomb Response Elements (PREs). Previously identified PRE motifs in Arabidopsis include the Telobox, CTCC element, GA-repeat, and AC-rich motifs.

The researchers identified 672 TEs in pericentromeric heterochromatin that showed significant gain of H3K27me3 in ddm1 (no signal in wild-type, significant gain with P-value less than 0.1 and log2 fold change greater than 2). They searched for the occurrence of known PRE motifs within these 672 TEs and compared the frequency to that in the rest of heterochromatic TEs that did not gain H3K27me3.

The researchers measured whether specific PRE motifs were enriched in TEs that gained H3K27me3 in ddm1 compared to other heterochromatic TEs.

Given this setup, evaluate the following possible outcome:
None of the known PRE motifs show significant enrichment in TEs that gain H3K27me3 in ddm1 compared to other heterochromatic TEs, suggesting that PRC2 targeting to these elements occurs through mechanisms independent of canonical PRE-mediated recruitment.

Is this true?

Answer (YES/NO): NO